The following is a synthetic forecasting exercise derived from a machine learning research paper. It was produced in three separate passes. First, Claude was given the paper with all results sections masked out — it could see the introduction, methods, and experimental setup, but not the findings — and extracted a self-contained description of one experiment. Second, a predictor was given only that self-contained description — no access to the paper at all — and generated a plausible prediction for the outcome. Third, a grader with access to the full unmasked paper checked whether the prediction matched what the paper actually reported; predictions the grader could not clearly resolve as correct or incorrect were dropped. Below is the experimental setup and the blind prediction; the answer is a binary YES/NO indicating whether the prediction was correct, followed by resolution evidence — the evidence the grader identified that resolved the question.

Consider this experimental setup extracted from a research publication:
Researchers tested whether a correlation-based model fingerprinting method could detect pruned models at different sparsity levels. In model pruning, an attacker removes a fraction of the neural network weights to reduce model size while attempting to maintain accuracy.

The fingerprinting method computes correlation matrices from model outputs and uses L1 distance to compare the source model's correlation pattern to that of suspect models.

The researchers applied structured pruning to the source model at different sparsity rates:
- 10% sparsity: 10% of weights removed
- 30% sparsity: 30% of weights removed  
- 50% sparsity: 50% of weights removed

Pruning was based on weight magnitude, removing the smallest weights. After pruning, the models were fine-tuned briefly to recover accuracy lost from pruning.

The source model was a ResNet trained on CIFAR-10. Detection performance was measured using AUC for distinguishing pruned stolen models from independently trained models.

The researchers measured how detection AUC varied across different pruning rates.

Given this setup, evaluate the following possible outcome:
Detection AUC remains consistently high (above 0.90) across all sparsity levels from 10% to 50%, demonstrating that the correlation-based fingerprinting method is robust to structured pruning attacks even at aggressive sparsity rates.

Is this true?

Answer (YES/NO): YES